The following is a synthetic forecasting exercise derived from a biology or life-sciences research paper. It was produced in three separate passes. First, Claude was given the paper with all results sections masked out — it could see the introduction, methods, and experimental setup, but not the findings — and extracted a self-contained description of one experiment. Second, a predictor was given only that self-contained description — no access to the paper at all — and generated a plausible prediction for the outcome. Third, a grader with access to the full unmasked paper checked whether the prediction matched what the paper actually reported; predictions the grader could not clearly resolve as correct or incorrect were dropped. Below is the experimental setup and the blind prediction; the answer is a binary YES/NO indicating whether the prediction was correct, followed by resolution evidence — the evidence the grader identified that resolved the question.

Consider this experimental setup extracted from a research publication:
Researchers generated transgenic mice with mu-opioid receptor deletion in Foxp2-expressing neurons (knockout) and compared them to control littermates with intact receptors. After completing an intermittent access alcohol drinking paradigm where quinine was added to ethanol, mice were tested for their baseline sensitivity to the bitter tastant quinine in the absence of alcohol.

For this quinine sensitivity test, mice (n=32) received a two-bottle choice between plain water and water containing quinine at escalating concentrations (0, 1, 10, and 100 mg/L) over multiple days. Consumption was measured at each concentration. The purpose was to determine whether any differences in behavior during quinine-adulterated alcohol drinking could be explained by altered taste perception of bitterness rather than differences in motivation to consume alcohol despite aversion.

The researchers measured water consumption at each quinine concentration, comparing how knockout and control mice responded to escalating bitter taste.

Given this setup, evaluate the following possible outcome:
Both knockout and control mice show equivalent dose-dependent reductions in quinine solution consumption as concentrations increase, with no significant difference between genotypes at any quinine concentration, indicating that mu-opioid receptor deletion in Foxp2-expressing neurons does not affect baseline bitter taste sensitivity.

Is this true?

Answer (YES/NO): NO